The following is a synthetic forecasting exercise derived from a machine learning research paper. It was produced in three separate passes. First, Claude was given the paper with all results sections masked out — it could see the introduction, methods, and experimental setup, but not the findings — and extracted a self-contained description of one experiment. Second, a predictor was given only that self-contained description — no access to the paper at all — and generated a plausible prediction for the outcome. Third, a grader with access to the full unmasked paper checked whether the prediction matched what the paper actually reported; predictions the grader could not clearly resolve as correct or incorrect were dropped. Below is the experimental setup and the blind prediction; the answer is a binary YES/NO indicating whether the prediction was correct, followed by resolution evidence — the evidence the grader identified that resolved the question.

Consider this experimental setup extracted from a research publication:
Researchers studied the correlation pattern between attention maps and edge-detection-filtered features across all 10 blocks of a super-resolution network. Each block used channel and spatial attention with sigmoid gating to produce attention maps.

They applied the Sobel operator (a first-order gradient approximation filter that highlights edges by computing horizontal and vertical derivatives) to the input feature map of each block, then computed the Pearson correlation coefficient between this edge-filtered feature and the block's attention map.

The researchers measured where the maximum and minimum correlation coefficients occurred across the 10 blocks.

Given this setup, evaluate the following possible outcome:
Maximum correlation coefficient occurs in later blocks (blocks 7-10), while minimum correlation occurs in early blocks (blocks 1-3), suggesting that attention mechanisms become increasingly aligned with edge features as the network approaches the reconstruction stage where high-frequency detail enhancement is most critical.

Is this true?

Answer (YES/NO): YES